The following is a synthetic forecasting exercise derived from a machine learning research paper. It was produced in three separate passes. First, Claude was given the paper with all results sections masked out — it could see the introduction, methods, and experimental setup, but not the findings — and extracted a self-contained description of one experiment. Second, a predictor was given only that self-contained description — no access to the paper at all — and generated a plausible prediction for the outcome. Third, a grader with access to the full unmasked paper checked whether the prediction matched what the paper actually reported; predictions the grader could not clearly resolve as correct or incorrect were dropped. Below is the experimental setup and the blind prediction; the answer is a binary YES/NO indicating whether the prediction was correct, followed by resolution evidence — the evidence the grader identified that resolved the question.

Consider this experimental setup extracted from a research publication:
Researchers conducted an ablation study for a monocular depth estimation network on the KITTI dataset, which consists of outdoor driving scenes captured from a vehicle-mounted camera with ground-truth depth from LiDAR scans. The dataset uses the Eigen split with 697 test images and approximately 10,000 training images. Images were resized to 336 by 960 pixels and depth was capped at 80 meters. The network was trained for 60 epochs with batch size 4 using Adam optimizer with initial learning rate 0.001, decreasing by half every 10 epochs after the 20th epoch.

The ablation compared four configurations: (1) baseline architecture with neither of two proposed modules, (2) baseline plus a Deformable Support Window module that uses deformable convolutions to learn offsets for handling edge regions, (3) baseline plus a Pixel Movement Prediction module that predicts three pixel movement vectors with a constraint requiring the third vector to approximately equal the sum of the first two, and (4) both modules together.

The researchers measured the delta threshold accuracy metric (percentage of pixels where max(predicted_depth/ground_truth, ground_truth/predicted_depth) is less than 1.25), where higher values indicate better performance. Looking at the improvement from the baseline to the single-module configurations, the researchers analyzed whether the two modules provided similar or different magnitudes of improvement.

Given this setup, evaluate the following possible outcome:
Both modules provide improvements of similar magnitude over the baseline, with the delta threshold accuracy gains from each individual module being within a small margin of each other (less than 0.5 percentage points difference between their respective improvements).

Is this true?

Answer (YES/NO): NO